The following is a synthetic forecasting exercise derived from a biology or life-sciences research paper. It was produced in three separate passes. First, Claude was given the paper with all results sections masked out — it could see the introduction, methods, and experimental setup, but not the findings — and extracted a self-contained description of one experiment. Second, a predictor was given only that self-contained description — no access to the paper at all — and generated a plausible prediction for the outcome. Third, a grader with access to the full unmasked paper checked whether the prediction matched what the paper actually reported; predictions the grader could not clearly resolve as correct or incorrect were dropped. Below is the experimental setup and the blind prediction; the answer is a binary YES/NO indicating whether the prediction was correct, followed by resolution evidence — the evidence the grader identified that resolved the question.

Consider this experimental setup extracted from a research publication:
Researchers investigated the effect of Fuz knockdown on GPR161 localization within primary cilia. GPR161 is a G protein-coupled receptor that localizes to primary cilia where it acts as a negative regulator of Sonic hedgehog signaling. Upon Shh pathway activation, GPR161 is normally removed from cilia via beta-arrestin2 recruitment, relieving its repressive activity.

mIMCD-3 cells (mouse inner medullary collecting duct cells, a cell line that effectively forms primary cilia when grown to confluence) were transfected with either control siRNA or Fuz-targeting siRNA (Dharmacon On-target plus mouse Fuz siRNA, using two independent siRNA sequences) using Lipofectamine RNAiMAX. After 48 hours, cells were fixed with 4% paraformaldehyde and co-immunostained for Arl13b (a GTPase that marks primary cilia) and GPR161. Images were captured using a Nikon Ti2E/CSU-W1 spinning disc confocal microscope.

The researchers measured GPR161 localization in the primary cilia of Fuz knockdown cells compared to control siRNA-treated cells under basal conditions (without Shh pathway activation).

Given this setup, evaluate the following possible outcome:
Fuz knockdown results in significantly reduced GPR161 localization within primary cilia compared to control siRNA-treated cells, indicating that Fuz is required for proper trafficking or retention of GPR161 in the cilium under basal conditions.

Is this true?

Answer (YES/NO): NO